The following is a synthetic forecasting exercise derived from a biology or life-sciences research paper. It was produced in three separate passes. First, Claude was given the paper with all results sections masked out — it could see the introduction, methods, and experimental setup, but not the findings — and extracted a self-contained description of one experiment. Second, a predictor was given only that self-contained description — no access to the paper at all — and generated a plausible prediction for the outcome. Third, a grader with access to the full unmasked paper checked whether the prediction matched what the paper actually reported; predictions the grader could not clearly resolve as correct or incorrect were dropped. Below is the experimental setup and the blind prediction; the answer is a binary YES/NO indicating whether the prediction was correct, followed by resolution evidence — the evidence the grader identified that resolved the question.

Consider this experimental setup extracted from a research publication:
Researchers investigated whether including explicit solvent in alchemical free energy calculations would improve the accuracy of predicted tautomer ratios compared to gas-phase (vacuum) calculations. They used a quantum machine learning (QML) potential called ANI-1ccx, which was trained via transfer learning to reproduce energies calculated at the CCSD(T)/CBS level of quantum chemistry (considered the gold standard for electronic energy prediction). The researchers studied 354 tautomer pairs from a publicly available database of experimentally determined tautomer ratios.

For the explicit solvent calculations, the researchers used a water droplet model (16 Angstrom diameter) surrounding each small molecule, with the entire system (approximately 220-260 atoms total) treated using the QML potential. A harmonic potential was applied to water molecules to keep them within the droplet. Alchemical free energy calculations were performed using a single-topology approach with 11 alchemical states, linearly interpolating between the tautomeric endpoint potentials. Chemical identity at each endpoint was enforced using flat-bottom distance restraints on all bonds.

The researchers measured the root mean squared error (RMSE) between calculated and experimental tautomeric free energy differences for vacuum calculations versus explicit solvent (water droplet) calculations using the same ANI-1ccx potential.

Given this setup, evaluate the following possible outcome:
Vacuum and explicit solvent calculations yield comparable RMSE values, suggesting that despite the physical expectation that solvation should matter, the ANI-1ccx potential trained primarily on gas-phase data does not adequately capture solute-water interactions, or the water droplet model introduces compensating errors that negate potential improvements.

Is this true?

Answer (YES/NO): NO